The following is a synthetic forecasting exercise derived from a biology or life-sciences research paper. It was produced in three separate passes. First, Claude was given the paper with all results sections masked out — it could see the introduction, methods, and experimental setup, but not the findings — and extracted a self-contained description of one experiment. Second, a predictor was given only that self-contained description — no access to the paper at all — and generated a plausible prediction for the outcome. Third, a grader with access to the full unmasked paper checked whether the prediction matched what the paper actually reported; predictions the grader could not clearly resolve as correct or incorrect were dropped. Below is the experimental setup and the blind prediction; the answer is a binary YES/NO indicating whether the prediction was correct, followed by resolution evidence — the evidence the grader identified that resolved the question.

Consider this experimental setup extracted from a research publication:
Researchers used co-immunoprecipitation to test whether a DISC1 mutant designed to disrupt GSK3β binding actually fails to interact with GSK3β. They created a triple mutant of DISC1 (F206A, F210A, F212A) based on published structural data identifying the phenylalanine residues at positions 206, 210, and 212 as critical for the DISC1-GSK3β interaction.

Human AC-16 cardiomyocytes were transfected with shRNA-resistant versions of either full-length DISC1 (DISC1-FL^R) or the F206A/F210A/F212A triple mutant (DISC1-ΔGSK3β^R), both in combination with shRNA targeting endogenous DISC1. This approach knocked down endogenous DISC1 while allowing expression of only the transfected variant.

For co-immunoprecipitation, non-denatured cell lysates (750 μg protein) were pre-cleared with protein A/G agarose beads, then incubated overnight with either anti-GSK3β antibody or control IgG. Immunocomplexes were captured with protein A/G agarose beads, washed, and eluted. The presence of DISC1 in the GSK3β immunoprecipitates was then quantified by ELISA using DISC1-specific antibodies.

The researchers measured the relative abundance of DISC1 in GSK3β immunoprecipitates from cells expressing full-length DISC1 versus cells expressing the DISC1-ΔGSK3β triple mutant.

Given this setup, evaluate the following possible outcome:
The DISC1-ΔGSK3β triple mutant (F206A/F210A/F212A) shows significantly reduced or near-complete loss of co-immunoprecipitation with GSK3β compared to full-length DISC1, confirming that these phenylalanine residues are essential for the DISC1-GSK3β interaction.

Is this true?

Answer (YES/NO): YES